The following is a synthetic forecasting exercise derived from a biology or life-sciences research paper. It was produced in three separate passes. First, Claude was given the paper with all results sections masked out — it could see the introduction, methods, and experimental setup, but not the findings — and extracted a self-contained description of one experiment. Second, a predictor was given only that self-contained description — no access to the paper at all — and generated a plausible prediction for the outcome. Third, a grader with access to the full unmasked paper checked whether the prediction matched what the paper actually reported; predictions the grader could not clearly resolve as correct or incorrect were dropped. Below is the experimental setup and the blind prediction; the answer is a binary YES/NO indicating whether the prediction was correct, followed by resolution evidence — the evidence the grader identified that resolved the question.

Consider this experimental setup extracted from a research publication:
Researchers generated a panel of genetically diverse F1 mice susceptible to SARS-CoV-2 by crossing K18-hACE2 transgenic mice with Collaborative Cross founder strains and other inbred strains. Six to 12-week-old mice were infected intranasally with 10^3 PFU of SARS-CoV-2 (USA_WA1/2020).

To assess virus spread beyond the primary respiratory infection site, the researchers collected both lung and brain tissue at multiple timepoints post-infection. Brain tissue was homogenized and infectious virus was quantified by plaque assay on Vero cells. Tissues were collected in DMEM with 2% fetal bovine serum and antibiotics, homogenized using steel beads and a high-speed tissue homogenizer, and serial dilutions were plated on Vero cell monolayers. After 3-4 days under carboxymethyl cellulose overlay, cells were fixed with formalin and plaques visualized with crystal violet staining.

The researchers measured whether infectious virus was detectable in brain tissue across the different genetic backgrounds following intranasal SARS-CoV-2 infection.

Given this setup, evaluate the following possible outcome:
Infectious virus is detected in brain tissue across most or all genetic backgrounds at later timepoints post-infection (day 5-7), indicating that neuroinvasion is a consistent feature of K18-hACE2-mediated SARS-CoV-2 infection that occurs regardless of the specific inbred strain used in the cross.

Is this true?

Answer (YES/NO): NO